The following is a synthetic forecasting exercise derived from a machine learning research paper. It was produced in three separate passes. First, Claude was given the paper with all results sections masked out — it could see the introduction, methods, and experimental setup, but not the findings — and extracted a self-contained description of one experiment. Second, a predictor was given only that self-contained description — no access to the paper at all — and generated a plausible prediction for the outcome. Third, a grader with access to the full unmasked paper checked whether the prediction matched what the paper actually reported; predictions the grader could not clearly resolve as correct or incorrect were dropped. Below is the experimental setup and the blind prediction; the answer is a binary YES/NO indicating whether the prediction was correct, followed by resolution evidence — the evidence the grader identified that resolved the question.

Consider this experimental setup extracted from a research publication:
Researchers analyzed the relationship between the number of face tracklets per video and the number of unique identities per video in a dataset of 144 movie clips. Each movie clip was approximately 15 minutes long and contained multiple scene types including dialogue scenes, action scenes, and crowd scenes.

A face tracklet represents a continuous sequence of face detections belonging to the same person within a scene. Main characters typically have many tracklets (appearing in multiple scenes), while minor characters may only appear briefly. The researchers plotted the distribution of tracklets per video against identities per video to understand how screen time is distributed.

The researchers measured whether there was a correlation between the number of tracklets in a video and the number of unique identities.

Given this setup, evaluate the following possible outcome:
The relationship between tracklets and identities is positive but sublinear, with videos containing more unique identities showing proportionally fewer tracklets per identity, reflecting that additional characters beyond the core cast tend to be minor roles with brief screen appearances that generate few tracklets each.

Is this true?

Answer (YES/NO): NO